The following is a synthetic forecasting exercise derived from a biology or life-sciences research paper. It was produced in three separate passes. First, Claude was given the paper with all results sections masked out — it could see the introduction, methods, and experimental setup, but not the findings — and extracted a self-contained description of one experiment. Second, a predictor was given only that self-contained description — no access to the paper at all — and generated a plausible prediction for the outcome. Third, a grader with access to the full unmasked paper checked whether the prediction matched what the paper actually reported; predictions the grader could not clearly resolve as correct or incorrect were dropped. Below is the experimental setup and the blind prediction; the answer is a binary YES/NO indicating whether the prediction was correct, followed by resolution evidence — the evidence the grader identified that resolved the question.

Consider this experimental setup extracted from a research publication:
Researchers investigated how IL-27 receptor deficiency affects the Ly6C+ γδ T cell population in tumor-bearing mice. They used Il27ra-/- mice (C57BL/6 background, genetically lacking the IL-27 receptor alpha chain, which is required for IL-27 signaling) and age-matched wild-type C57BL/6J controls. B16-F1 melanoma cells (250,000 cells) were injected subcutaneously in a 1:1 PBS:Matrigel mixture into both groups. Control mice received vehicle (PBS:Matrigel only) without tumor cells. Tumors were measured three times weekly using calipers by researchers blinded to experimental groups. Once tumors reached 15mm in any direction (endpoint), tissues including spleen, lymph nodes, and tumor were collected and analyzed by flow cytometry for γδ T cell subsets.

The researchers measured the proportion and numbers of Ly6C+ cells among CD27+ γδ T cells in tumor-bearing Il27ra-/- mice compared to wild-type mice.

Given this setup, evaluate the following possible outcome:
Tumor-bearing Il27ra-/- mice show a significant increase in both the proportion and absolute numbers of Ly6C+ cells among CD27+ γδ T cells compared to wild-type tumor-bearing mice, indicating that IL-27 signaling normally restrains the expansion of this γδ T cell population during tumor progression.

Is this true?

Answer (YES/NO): NO